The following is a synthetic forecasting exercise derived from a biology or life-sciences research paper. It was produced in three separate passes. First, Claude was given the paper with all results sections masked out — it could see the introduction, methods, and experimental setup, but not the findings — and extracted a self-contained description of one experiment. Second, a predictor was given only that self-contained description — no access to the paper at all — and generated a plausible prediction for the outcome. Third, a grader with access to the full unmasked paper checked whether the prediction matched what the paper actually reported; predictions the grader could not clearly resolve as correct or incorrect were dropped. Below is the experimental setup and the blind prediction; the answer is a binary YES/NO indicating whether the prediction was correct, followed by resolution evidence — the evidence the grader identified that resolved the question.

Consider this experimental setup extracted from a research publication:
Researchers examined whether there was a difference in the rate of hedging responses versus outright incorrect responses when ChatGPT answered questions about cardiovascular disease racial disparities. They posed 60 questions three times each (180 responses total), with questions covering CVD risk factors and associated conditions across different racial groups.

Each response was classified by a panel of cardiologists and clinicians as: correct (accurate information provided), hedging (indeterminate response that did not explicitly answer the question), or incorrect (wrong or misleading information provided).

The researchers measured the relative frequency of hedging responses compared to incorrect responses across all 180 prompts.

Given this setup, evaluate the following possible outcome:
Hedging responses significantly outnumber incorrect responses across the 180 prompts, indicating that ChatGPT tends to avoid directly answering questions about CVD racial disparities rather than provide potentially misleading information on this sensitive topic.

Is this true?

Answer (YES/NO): YES